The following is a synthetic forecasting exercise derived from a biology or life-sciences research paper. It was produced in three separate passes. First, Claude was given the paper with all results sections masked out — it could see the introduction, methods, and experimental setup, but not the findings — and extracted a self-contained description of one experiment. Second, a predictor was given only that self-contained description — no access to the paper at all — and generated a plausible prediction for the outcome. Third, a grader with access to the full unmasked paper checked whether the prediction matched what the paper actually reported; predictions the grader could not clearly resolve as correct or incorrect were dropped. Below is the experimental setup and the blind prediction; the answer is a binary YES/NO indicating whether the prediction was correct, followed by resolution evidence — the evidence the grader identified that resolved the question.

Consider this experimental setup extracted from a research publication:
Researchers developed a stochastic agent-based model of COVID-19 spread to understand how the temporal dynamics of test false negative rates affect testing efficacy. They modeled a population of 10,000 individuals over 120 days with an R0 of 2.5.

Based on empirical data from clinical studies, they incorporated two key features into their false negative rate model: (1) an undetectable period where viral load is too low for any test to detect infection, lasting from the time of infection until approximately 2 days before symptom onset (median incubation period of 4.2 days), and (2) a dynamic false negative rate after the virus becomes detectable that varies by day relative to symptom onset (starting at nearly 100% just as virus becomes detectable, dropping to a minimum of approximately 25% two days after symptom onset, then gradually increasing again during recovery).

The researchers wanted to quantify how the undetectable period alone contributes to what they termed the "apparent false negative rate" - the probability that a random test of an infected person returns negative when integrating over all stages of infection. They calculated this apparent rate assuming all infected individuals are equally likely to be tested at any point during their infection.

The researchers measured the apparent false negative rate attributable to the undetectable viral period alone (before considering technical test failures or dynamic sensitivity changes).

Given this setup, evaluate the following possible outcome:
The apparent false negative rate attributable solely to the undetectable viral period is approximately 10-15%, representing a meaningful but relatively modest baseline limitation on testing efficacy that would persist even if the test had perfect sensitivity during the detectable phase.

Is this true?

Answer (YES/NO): NO